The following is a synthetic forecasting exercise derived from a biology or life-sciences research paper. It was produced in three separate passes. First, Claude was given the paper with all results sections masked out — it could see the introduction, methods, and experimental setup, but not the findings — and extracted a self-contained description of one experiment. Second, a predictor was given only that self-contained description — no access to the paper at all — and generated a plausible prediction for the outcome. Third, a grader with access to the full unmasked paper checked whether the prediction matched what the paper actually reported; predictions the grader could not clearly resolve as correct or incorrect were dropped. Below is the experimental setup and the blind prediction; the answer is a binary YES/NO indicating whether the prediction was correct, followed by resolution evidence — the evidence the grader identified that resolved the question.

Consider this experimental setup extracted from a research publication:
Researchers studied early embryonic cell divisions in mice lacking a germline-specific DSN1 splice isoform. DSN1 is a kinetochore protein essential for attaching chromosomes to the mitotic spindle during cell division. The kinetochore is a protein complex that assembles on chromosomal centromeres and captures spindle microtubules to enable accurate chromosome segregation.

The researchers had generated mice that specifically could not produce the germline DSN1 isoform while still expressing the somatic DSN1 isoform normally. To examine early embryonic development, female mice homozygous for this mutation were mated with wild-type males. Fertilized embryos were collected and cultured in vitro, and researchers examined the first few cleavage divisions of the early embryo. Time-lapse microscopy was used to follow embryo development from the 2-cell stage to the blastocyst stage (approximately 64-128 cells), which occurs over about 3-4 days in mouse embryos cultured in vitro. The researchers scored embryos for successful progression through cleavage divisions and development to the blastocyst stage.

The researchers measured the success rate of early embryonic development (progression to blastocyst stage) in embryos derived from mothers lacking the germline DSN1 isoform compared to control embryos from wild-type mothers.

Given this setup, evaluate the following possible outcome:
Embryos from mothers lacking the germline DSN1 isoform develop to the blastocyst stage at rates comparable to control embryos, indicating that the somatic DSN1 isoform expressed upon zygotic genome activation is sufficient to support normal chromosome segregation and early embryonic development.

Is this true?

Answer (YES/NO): YES